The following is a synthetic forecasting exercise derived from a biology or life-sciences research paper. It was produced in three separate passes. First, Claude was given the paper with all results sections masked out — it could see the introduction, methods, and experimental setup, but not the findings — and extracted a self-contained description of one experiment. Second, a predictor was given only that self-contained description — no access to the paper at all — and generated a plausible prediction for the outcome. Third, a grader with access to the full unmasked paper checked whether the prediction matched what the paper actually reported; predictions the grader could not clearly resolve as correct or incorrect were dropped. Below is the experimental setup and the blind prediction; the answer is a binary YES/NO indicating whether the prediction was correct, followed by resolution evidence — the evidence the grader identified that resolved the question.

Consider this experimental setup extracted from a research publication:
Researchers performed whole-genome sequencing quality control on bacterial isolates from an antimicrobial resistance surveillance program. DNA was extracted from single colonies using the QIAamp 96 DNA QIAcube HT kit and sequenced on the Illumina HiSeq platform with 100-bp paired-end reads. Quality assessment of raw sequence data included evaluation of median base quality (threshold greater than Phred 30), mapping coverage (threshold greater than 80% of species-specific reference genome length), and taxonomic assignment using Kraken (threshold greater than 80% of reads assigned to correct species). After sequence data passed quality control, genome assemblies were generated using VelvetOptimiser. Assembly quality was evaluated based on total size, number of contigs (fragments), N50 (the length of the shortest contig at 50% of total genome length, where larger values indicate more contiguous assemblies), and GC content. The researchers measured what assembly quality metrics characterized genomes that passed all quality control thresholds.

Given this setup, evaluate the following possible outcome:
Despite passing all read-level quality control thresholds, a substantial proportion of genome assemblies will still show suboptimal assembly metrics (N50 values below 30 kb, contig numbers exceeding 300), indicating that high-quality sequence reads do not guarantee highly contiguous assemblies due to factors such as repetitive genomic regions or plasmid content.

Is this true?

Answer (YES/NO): NO